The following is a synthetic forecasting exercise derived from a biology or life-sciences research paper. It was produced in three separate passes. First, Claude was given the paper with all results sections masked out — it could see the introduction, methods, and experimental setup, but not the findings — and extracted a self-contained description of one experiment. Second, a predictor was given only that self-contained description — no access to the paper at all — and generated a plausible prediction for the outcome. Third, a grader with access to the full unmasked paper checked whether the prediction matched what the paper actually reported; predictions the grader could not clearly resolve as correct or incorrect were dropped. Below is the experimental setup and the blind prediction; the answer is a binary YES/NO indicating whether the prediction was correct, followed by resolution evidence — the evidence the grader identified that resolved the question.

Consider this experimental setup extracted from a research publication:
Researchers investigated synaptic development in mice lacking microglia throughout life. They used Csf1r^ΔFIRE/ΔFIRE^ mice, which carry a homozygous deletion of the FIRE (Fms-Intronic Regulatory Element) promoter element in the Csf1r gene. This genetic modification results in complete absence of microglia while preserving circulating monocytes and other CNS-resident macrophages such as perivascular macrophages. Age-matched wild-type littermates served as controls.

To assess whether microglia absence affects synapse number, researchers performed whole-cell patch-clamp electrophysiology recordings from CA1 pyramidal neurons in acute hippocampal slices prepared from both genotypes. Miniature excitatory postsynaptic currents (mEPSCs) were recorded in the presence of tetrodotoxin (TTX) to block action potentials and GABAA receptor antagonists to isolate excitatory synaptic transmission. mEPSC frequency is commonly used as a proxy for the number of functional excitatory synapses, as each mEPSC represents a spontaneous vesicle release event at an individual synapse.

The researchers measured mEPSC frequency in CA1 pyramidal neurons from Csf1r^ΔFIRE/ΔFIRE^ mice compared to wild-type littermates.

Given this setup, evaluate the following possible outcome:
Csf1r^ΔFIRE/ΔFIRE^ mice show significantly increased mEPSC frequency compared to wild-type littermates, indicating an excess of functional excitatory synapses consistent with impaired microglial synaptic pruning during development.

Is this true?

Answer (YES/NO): NO